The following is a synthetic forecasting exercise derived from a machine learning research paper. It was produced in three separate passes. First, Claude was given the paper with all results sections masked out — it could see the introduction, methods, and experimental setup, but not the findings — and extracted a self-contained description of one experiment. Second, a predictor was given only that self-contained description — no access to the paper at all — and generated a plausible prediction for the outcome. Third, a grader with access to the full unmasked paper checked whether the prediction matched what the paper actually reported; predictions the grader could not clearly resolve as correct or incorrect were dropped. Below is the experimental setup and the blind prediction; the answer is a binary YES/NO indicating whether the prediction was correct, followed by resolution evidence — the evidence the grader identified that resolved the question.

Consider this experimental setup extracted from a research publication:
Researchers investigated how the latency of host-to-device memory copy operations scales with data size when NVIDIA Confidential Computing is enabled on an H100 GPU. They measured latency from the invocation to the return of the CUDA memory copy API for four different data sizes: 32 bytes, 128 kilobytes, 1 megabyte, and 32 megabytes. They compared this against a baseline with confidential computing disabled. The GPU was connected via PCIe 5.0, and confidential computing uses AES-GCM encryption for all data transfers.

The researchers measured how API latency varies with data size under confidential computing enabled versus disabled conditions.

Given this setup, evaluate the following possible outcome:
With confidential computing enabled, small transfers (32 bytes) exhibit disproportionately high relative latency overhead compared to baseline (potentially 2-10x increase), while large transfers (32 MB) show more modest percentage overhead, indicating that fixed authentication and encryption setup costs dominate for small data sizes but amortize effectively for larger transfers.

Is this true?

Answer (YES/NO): NO